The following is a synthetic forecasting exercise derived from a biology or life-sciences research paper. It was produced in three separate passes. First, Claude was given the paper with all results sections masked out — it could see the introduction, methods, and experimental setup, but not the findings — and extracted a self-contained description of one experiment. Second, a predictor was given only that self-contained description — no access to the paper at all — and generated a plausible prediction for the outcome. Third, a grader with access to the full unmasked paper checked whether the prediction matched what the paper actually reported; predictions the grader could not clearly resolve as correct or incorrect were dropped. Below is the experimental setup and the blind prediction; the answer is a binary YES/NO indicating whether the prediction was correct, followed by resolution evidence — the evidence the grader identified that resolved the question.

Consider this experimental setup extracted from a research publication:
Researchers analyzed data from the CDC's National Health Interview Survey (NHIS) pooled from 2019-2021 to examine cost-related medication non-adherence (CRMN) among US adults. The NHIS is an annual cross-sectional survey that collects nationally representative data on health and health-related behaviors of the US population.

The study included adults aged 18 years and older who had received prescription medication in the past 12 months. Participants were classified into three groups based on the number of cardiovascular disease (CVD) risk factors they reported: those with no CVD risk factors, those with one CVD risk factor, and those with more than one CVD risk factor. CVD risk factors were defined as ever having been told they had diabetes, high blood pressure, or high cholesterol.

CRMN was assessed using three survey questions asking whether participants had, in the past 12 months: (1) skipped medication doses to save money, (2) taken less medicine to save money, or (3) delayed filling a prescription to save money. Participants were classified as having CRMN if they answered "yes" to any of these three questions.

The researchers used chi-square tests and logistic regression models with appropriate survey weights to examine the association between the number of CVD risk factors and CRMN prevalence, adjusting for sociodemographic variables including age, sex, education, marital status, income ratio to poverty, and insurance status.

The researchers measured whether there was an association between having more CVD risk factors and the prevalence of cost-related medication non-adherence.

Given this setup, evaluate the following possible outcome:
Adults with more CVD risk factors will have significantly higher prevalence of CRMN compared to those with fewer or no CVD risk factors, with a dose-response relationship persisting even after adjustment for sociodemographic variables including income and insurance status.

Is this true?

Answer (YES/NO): NO